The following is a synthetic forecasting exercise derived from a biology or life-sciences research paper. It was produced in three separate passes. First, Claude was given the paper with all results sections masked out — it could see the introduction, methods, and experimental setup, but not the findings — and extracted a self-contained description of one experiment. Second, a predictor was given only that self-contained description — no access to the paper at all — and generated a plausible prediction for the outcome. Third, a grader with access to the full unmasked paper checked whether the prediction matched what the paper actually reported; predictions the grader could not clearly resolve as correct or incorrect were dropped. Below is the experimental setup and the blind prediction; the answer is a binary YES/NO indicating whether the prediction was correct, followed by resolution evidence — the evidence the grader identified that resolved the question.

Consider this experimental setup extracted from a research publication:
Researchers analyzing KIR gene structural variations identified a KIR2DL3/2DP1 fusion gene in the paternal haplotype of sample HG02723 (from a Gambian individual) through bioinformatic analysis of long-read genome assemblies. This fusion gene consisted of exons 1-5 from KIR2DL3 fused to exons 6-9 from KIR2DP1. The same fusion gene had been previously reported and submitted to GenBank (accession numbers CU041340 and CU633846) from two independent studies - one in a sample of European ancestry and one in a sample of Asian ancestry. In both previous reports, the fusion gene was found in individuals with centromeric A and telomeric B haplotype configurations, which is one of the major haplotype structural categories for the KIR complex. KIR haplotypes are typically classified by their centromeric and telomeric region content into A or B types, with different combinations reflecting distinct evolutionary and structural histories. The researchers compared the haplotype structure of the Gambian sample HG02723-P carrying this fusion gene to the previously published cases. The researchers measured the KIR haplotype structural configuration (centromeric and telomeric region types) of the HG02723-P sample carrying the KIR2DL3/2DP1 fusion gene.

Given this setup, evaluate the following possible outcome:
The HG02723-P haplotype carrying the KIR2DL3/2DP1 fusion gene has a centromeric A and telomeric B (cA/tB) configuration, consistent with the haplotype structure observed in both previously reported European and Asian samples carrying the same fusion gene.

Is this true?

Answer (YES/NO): NO